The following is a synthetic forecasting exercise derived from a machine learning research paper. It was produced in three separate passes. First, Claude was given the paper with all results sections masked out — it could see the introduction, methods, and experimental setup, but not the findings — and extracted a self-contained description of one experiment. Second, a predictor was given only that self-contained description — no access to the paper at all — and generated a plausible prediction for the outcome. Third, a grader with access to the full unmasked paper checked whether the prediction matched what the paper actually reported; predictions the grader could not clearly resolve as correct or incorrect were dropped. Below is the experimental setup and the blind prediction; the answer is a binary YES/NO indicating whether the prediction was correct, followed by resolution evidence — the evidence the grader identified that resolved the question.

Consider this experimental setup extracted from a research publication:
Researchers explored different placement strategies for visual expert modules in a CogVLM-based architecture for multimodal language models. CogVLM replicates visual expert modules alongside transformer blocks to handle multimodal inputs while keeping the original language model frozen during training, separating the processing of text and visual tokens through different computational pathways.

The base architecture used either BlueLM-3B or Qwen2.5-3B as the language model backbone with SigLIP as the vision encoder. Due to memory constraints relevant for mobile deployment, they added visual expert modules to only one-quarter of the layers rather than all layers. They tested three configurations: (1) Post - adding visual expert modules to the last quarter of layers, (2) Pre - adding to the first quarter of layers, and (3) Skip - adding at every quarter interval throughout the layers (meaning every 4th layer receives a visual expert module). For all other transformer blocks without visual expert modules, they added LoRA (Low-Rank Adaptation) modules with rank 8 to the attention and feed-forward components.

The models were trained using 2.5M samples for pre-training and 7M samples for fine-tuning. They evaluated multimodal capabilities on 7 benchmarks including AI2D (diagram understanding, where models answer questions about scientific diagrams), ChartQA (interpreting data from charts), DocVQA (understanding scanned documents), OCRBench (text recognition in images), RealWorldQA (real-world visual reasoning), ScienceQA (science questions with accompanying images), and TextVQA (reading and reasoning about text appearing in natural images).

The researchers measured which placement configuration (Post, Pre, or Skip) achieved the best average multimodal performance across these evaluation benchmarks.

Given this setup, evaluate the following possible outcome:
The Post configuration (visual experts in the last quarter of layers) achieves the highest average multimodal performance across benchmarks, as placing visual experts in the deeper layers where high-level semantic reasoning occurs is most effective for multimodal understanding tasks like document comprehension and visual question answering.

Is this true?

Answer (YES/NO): NO